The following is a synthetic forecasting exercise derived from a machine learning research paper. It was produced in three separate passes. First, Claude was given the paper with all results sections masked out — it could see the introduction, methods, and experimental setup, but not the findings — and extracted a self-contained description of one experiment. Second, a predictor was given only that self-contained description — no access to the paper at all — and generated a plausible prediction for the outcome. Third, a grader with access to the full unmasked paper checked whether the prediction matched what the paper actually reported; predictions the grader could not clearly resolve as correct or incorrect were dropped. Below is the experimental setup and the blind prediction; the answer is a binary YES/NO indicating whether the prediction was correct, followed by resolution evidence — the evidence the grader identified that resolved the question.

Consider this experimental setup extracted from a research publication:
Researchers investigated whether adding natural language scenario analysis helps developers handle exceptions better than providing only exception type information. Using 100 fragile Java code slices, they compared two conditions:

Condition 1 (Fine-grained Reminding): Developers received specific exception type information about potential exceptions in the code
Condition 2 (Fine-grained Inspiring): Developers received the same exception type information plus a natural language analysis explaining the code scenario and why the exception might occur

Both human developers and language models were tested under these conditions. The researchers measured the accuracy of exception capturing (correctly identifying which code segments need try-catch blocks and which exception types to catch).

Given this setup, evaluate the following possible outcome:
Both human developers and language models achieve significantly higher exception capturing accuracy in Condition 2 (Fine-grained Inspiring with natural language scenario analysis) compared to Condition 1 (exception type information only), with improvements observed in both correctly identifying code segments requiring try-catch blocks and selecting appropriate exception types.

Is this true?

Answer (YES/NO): YES